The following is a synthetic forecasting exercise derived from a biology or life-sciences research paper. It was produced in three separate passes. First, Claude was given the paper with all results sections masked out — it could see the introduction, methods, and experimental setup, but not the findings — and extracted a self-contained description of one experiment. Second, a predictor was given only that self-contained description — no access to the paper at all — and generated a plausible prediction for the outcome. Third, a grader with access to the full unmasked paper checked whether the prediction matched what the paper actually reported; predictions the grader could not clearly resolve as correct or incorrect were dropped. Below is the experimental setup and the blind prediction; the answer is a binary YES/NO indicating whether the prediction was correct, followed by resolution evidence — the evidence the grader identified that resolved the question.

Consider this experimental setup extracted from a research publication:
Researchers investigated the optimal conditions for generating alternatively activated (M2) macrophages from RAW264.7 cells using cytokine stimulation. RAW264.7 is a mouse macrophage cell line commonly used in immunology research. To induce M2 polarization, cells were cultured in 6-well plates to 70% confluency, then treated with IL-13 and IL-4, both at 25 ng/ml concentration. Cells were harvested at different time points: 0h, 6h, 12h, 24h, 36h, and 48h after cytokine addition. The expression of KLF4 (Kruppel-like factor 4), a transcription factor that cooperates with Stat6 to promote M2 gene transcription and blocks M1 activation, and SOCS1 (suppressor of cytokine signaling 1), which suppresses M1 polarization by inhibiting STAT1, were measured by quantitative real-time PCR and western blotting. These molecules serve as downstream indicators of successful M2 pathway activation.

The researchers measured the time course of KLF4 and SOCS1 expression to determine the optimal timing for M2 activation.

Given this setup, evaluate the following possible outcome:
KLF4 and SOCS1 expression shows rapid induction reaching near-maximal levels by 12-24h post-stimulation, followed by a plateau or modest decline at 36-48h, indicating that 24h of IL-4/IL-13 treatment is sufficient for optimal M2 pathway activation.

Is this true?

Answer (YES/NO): YES